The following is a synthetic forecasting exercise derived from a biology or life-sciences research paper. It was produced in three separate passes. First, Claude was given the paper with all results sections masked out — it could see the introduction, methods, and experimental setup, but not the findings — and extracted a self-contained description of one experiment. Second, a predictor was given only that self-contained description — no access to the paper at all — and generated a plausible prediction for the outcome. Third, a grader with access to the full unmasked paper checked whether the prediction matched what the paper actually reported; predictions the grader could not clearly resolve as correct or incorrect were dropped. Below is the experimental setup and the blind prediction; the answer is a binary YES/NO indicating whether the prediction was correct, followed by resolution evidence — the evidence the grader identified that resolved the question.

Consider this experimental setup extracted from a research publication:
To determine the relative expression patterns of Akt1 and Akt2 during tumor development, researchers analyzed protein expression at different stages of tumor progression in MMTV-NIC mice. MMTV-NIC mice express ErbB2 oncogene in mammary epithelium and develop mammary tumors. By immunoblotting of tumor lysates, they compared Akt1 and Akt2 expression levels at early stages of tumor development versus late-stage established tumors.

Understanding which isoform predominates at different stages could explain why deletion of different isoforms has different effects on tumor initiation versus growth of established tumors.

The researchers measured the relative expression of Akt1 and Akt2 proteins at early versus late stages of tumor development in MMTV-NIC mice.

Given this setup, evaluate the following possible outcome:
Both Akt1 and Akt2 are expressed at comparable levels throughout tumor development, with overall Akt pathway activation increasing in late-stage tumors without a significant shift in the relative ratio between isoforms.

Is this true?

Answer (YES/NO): NO